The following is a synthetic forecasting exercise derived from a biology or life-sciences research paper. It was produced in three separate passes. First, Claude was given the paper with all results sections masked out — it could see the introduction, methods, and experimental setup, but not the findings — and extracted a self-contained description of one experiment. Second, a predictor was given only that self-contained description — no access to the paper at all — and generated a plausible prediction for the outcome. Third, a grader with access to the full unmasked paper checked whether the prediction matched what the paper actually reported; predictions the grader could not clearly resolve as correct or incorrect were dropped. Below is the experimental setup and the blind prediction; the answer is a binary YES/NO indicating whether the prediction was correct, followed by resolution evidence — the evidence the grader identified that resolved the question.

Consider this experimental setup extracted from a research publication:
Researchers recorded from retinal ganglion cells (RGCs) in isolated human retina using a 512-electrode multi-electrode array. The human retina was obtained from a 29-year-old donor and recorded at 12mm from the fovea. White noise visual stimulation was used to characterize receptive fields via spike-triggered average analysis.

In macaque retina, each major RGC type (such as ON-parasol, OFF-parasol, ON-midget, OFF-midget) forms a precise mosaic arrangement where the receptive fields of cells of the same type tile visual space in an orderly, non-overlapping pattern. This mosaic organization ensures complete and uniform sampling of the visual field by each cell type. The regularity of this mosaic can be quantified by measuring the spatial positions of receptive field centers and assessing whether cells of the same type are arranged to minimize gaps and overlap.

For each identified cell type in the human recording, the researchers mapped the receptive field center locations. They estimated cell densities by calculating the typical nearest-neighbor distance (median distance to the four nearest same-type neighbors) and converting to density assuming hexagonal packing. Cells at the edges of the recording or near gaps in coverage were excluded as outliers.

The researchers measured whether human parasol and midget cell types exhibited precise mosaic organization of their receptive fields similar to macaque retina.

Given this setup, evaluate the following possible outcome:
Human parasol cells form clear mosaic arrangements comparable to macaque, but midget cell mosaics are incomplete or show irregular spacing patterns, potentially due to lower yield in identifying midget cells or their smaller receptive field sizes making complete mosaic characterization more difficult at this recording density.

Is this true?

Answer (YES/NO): NO